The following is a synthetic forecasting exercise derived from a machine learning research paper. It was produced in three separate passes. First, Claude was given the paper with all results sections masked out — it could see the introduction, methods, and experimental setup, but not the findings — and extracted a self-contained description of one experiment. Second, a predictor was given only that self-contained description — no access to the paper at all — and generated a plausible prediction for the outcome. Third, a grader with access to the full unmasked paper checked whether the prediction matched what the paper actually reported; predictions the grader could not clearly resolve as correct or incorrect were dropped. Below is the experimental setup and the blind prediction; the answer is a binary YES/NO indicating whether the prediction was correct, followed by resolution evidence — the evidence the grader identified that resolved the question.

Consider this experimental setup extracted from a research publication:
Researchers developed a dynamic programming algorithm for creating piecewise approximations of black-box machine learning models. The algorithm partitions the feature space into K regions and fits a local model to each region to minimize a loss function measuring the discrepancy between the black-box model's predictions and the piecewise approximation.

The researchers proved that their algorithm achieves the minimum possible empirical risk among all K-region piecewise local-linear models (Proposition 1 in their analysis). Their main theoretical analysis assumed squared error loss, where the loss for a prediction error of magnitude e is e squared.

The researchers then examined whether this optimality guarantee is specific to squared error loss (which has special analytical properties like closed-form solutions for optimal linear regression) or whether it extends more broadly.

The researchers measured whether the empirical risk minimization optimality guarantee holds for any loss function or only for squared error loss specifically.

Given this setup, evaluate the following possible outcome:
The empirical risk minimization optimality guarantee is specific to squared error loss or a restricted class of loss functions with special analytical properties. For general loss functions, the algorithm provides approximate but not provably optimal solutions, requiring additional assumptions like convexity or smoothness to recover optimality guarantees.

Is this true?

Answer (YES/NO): NO